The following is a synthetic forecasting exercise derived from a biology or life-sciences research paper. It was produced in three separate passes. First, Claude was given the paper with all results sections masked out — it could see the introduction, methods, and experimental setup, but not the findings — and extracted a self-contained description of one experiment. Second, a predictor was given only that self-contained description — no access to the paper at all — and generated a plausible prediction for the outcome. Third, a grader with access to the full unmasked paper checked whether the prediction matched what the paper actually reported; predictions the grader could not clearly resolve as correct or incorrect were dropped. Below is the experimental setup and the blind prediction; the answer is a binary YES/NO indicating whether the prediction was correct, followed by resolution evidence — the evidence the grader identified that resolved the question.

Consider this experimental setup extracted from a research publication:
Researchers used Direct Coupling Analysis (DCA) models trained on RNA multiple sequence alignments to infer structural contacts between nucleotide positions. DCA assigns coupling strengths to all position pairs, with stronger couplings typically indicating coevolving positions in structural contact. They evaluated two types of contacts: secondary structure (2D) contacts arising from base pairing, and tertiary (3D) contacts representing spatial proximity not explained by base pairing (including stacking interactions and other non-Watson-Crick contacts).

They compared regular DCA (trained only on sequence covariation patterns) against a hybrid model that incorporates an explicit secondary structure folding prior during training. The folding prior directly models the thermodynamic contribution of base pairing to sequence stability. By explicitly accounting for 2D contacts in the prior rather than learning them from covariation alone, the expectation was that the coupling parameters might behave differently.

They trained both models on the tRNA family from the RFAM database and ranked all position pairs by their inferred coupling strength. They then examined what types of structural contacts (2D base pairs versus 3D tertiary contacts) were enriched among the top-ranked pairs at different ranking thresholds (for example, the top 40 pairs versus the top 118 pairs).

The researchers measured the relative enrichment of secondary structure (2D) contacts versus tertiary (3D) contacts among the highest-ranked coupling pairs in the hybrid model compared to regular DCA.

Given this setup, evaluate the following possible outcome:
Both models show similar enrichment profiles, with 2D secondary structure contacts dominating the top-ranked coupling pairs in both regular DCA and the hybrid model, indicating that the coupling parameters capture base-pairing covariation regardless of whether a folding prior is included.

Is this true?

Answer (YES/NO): NO